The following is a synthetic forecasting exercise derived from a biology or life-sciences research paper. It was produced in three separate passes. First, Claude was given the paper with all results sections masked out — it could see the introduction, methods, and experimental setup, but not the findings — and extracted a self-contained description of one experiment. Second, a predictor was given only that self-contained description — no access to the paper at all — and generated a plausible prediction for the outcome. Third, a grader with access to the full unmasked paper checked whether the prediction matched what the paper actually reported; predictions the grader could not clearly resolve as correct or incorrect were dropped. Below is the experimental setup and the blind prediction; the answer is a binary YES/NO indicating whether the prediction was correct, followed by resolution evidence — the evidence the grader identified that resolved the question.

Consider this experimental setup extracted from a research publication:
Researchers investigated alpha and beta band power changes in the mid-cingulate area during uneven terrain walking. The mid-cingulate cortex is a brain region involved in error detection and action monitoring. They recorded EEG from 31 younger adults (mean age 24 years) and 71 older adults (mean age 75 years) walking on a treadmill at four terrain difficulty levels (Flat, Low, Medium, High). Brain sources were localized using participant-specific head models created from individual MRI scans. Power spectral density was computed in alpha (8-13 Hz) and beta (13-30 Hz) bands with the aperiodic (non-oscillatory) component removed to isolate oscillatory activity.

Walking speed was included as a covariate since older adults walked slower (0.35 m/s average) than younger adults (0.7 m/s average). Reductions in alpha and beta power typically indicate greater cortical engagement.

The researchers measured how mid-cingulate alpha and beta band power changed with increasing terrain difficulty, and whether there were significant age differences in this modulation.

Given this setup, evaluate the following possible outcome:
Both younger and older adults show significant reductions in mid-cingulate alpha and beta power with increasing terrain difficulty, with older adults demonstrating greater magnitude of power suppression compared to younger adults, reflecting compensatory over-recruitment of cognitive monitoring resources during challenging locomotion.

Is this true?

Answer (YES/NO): NO